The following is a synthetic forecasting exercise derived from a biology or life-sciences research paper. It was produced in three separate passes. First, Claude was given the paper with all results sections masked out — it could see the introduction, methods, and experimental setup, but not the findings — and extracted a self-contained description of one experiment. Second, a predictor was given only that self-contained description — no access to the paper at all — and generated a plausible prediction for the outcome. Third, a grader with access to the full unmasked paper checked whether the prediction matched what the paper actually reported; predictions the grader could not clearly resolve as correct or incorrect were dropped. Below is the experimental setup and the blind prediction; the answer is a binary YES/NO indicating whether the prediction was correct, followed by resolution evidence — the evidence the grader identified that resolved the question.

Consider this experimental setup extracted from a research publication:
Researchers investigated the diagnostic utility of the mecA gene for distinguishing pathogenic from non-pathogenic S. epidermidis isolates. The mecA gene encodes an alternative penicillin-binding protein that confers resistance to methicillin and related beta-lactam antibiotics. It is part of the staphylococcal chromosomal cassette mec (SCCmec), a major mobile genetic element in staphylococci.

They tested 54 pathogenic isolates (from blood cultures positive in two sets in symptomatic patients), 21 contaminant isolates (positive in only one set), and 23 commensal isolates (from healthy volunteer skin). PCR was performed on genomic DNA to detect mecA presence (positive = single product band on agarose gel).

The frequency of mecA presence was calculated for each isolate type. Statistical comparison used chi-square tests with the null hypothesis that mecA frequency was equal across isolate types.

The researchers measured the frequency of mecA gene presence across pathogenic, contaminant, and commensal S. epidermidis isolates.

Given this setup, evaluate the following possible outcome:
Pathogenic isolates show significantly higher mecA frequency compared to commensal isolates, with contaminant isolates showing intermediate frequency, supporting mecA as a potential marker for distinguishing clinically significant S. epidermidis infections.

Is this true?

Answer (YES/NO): YES